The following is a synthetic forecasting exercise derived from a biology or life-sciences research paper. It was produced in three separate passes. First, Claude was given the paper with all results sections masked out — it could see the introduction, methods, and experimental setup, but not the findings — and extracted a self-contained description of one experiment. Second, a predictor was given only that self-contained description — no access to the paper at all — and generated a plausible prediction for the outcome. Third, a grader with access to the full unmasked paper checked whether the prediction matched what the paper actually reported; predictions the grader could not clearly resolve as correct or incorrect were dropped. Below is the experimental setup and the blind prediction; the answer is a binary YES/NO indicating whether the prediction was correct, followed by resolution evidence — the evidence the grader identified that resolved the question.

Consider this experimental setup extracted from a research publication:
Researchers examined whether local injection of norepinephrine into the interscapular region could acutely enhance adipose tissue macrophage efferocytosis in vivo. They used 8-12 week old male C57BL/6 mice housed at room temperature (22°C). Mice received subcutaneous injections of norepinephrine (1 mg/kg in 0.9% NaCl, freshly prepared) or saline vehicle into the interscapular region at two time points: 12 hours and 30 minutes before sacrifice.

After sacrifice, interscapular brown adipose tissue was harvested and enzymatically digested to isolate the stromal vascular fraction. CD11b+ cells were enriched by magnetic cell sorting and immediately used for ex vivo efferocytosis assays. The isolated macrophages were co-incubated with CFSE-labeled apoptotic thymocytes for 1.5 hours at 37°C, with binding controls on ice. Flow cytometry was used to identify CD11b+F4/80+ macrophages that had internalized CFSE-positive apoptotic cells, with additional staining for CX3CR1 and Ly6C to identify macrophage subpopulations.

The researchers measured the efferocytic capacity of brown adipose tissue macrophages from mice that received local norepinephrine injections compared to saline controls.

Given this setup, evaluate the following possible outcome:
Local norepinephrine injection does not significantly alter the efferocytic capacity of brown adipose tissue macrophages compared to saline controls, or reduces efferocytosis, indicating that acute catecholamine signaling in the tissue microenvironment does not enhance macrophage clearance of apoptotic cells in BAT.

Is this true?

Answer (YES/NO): NO